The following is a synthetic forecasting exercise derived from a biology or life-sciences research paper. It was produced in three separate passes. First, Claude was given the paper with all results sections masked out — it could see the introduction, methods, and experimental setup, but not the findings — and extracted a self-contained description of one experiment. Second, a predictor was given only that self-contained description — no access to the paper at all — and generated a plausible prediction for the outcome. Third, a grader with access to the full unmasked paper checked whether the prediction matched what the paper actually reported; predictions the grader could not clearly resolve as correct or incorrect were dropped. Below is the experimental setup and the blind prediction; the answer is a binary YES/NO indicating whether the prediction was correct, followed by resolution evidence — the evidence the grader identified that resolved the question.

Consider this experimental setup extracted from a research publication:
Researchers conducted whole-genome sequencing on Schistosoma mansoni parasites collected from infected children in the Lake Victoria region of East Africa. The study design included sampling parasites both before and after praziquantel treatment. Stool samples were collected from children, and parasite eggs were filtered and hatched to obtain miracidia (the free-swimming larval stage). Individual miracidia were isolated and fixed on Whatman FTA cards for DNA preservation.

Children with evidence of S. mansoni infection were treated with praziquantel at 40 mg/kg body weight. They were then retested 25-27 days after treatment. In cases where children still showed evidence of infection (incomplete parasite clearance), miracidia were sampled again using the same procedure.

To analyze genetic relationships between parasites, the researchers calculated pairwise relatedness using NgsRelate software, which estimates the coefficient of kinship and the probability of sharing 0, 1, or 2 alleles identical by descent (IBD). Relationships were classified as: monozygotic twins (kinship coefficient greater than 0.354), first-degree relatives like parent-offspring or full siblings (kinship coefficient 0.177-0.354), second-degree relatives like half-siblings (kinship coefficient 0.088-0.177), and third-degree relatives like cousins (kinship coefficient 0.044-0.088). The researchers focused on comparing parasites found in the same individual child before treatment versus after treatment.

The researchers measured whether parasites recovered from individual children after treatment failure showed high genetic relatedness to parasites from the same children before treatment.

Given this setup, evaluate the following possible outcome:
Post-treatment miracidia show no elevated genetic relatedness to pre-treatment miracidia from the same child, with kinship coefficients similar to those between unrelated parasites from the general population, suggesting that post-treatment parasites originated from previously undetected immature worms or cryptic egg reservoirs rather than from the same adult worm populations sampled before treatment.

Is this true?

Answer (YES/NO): NO